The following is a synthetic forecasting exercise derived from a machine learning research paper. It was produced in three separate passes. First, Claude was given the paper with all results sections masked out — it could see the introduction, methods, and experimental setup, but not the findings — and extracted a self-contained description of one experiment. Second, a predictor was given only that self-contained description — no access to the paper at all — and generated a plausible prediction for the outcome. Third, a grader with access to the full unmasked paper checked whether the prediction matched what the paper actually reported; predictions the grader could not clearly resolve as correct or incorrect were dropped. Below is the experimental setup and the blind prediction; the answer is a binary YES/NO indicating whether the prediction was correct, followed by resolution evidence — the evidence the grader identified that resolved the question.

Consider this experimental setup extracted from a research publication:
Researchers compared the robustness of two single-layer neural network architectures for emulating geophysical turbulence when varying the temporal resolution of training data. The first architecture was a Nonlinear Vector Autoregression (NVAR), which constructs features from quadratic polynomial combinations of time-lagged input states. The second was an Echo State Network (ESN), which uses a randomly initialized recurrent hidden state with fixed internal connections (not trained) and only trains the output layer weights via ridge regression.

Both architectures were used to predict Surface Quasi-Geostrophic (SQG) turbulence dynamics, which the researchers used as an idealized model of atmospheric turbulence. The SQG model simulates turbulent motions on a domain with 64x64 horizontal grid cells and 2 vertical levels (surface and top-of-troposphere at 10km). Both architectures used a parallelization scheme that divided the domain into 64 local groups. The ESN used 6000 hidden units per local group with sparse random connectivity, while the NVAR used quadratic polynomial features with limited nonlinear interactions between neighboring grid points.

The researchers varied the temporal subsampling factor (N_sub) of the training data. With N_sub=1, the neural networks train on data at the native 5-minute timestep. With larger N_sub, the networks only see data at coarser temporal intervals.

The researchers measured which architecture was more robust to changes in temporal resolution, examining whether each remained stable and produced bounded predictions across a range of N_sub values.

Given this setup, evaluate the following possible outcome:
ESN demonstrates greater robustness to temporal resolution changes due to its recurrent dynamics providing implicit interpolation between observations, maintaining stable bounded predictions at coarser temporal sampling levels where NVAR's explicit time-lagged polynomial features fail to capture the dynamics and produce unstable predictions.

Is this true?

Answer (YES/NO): NO